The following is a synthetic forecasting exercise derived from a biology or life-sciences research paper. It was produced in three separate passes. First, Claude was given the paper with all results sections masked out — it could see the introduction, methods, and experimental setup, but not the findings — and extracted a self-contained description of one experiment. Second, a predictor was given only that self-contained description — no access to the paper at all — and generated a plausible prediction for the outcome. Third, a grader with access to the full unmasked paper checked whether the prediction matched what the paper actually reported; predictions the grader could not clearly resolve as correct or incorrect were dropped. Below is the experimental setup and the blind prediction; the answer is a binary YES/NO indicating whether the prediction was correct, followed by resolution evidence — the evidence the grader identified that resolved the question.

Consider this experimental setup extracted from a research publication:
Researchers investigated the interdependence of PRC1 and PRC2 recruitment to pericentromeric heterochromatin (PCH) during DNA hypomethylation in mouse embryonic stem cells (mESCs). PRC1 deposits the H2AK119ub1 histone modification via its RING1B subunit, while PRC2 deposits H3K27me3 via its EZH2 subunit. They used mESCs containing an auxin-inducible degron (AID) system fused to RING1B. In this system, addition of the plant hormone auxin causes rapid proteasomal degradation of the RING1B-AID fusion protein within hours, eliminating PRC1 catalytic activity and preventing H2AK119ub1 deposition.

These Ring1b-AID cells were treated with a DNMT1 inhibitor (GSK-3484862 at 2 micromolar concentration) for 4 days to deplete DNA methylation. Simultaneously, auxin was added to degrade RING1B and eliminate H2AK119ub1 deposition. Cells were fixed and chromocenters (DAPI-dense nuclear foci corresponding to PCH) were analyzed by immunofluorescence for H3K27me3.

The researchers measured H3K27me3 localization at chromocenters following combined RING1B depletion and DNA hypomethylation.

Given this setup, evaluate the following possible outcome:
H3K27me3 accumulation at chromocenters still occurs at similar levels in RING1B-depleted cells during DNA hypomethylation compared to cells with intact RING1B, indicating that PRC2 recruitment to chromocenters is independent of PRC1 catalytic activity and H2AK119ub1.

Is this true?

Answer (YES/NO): YES